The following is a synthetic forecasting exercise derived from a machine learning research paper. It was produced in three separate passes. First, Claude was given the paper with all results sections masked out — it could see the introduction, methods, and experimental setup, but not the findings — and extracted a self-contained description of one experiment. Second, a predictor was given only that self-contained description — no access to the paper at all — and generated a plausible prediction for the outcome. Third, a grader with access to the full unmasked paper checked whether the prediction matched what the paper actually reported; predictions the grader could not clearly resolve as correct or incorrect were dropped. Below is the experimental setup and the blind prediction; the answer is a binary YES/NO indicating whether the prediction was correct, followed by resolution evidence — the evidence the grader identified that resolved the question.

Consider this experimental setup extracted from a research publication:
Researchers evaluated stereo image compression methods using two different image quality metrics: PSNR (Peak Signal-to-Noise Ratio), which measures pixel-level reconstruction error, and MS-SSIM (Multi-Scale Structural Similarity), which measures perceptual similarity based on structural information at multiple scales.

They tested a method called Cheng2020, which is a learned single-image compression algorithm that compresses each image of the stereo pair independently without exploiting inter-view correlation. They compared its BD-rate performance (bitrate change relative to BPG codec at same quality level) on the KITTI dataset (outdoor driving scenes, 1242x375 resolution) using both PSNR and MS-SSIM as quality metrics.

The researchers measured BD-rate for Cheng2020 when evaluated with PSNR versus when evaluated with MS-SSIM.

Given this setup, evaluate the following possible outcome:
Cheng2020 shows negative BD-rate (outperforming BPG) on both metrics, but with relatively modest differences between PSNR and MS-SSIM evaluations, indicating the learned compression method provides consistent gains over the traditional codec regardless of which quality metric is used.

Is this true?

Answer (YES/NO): NO